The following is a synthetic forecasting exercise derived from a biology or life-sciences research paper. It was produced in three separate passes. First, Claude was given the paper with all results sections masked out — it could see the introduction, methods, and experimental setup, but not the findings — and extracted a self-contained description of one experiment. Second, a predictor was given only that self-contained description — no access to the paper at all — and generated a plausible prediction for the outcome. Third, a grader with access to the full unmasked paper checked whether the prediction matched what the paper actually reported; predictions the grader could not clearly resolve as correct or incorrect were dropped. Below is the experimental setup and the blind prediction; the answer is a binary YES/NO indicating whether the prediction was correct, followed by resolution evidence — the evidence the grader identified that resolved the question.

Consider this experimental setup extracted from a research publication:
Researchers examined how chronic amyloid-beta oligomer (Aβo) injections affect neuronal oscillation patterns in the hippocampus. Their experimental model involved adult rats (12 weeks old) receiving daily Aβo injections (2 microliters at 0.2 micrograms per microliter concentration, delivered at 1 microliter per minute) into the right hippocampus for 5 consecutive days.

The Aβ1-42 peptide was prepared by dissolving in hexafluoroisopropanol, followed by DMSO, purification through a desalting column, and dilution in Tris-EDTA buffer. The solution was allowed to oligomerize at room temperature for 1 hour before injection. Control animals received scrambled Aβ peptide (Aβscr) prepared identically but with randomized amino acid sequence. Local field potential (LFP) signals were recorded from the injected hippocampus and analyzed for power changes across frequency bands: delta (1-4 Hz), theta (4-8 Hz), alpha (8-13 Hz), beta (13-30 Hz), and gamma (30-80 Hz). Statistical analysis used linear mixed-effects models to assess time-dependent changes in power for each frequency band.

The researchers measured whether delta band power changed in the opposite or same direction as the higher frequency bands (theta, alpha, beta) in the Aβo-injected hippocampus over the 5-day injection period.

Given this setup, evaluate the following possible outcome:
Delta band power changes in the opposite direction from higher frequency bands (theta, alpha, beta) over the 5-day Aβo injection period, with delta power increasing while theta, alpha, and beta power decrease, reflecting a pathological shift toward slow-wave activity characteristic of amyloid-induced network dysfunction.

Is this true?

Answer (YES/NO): YES